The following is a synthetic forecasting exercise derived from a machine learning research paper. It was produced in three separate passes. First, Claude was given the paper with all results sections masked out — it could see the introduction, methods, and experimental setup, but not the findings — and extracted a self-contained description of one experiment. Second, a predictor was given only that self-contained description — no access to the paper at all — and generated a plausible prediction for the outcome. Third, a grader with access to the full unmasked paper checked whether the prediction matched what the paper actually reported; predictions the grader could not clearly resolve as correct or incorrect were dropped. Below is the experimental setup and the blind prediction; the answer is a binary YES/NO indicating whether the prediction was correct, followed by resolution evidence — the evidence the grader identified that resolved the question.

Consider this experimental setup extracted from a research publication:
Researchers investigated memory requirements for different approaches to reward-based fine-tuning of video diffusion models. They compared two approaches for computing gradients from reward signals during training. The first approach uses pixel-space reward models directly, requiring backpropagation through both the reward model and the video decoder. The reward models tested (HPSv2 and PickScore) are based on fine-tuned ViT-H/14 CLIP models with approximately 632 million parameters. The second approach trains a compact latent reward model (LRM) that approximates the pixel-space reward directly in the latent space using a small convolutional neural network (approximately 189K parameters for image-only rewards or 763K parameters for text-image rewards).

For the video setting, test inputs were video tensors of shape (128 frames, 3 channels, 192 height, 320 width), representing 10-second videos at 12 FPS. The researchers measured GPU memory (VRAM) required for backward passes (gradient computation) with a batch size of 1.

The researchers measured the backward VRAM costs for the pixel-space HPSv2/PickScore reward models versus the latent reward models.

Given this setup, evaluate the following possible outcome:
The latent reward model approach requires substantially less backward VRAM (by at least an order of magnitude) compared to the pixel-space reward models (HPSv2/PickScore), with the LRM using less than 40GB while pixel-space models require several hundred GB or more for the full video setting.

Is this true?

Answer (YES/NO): NO